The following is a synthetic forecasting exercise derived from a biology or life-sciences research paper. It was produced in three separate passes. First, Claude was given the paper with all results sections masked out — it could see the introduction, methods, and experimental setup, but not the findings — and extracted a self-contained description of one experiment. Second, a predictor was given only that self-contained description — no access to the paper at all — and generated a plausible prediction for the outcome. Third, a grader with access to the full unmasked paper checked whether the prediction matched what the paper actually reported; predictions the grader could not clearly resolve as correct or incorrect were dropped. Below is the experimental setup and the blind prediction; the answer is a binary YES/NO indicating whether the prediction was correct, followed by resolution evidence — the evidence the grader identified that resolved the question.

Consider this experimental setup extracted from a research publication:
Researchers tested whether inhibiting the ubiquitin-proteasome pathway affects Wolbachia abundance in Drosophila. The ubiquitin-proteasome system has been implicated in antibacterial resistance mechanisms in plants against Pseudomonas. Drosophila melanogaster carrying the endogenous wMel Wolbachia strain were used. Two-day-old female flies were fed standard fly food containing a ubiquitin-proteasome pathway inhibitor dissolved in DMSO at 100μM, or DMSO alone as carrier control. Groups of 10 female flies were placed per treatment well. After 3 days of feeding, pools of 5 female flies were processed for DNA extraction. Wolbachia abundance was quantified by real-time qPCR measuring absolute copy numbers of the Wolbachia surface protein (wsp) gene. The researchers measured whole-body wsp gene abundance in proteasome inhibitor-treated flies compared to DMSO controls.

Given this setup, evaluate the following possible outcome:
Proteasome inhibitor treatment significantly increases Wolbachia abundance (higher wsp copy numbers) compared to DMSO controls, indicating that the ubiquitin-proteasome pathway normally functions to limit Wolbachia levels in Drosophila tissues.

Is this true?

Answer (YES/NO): NO